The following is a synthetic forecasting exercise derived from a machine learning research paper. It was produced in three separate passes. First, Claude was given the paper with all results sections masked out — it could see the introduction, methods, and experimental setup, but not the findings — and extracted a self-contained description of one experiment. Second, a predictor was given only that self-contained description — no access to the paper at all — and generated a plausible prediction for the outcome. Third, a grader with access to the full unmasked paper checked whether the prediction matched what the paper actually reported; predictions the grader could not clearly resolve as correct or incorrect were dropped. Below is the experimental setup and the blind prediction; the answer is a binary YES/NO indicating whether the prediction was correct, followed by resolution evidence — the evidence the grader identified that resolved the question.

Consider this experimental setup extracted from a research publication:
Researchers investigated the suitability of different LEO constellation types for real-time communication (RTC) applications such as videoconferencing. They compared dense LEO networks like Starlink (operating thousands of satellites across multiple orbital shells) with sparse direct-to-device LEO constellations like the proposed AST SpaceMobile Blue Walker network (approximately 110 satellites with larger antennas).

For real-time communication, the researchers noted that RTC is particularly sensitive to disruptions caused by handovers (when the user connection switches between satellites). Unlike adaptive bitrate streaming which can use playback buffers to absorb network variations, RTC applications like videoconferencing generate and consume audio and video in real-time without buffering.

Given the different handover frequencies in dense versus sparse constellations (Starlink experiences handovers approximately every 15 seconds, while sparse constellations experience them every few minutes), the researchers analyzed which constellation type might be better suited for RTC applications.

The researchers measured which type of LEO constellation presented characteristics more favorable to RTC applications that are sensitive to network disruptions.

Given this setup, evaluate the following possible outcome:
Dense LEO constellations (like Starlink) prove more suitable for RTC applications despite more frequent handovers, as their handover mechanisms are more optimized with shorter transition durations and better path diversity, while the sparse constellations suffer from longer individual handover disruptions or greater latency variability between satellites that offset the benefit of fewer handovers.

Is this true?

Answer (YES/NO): NO